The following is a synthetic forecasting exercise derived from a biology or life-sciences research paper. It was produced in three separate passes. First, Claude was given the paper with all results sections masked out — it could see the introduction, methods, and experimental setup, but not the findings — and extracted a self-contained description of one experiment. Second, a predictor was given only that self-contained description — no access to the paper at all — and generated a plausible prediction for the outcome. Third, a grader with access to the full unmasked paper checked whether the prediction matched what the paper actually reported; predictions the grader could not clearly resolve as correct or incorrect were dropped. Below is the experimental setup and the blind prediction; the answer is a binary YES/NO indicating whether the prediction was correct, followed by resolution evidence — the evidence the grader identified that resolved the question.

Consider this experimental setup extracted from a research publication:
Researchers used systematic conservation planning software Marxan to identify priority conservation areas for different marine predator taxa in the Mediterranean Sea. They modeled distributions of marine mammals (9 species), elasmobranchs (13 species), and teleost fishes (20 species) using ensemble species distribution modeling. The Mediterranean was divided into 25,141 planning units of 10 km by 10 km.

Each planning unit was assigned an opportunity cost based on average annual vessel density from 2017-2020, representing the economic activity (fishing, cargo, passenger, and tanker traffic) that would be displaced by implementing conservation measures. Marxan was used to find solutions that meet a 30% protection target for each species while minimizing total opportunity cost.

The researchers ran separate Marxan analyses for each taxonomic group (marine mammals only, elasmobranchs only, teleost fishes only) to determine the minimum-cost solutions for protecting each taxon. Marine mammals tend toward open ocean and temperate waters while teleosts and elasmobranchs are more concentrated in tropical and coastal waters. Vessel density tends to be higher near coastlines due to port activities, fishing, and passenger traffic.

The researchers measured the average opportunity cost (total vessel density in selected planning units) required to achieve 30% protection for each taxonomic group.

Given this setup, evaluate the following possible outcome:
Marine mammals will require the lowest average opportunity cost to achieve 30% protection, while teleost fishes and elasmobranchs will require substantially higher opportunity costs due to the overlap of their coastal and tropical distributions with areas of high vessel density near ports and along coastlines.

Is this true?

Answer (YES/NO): YES